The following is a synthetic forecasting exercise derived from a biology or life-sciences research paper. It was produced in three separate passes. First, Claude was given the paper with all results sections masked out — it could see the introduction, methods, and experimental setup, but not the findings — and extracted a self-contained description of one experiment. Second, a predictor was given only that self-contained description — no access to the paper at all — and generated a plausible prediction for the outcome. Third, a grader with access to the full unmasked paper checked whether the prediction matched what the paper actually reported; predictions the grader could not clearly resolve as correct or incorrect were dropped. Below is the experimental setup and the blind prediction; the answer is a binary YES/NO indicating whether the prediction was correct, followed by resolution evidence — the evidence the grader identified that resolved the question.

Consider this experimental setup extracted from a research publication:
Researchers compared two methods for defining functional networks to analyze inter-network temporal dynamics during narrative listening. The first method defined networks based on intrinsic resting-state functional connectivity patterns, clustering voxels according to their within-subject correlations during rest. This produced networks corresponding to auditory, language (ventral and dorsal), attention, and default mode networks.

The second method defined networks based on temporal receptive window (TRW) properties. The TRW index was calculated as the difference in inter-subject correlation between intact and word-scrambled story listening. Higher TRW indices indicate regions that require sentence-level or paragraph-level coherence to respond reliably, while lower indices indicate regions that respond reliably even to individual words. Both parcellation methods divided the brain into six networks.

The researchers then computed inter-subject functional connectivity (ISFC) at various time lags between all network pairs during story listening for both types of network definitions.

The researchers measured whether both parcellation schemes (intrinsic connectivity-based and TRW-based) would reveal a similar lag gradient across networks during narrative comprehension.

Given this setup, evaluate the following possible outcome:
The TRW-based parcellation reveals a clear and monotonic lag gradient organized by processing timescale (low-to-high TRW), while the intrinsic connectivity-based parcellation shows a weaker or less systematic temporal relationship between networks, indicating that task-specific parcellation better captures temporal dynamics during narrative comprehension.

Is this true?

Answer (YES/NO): NO